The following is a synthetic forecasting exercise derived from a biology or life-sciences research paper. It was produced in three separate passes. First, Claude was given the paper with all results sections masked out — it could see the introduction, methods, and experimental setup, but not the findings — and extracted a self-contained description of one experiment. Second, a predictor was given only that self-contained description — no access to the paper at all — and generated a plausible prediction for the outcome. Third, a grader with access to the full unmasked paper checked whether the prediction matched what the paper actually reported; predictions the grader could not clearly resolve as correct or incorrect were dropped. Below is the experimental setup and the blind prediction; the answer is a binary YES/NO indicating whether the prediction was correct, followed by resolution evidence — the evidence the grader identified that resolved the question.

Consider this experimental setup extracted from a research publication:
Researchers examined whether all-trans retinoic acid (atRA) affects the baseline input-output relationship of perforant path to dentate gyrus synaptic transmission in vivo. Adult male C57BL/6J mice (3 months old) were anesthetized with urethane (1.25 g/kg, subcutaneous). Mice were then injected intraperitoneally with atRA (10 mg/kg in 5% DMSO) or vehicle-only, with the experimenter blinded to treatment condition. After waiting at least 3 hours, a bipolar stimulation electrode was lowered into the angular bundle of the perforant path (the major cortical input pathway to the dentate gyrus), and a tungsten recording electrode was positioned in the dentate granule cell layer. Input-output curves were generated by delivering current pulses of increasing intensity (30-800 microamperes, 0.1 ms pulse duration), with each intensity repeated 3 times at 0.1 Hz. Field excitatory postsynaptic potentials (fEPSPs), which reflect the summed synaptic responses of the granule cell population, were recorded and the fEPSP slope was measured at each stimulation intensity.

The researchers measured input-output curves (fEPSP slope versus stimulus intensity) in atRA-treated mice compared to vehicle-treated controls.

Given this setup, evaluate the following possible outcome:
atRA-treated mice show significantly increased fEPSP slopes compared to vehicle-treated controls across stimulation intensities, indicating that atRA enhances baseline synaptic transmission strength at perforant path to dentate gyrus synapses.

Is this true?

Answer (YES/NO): NO